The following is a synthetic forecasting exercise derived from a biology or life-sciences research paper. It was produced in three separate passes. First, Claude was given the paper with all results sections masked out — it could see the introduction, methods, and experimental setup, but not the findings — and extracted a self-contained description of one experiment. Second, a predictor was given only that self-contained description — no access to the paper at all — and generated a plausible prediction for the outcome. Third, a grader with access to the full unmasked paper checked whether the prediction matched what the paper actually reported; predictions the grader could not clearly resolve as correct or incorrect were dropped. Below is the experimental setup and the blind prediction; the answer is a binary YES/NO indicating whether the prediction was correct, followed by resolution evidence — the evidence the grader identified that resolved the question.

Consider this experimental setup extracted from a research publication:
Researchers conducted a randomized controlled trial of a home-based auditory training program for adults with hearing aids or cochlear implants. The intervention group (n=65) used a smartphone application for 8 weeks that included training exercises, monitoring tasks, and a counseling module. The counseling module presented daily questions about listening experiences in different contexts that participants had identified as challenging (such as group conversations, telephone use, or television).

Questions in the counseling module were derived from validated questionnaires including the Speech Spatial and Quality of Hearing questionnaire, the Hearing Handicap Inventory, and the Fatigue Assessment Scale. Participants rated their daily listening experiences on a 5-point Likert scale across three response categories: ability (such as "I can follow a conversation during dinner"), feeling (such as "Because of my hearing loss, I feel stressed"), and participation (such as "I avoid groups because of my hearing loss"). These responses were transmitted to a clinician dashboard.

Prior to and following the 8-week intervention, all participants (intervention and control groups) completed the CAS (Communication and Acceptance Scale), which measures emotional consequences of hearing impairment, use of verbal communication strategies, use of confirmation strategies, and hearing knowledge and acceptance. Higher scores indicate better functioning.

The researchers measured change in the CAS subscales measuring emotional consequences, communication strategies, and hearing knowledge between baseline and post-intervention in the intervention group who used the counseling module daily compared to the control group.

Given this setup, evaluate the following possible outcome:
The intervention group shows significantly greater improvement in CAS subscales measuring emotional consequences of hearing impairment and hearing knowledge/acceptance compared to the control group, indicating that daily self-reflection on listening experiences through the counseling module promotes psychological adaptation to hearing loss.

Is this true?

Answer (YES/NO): NO